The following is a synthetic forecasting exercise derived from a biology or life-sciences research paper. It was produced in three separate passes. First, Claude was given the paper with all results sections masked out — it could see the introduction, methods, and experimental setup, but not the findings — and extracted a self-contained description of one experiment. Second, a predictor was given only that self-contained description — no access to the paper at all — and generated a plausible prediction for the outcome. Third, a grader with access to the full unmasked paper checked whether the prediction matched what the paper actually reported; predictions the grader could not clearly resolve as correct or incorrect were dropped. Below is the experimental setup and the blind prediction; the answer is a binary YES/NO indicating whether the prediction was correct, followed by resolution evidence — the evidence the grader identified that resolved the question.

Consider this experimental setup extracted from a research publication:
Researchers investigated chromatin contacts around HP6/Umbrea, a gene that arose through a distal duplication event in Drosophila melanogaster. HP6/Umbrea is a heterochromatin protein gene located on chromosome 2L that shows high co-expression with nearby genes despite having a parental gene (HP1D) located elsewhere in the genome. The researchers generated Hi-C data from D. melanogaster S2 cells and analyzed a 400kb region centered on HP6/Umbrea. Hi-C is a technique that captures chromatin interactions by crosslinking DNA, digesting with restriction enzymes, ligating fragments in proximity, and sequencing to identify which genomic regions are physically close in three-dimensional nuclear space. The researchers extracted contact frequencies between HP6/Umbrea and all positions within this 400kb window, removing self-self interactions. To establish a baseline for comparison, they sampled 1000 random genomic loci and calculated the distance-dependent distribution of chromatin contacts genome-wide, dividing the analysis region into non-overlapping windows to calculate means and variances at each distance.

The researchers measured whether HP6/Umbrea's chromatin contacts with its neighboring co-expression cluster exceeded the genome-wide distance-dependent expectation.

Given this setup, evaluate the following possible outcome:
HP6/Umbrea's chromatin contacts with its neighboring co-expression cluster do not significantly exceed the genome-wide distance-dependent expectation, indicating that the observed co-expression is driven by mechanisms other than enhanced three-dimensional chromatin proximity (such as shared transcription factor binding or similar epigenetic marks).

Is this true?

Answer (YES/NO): NO